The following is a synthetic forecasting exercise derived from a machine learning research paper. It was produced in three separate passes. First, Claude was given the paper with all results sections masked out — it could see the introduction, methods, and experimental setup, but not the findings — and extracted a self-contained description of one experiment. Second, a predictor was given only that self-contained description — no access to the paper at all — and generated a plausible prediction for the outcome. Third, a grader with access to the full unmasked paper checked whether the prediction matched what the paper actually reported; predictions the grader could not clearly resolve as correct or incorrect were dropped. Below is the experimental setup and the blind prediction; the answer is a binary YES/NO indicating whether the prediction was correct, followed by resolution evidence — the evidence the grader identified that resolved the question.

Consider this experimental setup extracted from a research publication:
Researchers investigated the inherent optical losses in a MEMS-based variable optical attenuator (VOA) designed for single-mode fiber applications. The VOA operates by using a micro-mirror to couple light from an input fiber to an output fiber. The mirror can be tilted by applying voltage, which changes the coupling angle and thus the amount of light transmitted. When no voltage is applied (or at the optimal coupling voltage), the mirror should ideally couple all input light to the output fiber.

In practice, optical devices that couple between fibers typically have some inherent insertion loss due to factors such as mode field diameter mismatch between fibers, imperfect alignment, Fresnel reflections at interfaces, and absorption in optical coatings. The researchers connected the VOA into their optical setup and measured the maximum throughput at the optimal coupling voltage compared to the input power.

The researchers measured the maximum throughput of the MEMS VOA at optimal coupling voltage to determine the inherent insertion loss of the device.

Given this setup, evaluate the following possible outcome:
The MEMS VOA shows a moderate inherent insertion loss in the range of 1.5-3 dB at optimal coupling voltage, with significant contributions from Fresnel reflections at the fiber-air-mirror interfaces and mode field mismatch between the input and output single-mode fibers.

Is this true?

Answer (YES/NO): NO